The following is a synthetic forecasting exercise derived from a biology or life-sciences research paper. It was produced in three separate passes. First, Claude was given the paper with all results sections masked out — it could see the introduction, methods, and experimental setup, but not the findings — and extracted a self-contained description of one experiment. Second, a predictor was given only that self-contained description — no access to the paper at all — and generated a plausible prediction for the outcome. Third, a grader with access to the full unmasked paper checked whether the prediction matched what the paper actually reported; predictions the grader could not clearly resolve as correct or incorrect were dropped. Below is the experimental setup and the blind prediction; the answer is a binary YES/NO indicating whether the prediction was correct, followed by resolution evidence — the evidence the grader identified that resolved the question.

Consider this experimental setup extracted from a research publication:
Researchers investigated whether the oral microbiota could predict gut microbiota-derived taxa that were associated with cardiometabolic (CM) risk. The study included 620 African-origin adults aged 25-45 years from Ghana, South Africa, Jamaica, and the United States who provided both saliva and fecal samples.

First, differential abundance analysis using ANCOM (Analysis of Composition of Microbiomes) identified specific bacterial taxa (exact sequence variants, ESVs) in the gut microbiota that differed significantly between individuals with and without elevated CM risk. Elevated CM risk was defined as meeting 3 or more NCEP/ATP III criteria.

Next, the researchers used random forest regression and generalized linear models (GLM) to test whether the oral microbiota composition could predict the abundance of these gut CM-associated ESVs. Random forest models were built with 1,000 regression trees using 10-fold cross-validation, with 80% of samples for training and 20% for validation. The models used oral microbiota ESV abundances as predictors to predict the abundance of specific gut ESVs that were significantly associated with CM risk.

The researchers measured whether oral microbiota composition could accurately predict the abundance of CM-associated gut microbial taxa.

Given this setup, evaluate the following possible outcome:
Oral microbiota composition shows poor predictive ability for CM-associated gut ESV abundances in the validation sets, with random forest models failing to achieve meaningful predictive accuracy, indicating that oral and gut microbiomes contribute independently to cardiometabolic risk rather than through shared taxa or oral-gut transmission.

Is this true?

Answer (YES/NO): NO